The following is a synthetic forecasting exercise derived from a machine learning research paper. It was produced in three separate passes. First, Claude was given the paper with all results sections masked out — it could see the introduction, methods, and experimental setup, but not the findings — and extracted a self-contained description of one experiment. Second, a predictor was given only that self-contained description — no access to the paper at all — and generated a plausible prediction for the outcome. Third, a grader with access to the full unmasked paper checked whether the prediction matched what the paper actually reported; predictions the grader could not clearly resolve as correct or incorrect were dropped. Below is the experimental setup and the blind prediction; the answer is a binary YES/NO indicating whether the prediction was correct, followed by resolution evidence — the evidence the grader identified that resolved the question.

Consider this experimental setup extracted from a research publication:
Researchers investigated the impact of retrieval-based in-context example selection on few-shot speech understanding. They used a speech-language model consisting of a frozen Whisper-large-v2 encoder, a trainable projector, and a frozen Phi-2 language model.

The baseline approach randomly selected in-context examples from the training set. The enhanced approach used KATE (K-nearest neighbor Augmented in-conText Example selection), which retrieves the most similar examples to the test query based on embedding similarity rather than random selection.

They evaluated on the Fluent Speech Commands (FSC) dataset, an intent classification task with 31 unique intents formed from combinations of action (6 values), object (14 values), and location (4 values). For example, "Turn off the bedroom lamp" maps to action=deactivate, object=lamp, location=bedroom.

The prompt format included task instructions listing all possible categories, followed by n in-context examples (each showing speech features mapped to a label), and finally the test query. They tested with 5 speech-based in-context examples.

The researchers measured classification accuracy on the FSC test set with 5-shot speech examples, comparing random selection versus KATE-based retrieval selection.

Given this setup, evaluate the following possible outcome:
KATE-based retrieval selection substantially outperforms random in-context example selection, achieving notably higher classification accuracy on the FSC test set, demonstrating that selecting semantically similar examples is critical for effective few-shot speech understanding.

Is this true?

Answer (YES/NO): YES